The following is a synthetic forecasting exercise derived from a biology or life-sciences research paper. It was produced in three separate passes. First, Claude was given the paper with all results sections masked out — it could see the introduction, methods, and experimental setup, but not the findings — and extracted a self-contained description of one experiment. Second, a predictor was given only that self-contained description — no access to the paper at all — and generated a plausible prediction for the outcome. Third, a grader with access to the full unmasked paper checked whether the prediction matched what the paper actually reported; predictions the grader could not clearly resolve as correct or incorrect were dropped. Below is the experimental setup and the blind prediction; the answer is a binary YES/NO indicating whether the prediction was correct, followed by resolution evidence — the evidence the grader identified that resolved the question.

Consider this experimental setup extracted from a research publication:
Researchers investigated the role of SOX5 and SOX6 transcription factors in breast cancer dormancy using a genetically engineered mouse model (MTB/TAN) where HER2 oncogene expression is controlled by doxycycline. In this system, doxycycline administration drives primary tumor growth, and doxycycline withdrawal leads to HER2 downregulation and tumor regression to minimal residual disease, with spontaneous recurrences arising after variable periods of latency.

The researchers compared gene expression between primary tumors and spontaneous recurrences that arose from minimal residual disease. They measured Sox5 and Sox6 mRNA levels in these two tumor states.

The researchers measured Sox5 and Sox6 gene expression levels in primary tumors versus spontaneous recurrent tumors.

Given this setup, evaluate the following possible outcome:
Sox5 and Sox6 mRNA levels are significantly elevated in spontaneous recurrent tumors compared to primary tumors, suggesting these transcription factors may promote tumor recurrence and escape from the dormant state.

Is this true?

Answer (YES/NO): NO